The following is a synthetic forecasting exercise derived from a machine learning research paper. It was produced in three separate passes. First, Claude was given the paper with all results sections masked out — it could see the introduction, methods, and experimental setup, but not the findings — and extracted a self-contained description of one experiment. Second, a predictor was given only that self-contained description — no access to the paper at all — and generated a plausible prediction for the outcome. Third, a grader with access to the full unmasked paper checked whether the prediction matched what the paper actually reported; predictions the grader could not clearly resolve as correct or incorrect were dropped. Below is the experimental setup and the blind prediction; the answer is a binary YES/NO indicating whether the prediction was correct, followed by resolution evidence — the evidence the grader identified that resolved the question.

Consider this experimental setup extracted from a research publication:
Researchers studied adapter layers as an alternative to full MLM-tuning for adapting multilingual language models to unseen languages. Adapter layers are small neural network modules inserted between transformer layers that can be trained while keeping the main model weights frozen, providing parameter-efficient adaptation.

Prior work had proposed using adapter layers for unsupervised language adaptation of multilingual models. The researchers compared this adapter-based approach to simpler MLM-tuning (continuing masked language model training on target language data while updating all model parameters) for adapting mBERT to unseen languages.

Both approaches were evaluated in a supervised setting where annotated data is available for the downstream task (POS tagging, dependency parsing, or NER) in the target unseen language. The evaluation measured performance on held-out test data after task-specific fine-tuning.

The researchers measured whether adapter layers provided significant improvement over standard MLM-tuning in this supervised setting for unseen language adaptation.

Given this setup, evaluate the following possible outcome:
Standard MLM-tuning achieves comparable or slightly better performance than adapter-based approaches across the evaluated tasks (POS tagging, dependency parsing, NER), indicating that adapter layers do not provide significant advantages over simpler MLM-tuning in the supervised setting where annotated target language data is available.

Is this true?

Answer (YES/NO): YES